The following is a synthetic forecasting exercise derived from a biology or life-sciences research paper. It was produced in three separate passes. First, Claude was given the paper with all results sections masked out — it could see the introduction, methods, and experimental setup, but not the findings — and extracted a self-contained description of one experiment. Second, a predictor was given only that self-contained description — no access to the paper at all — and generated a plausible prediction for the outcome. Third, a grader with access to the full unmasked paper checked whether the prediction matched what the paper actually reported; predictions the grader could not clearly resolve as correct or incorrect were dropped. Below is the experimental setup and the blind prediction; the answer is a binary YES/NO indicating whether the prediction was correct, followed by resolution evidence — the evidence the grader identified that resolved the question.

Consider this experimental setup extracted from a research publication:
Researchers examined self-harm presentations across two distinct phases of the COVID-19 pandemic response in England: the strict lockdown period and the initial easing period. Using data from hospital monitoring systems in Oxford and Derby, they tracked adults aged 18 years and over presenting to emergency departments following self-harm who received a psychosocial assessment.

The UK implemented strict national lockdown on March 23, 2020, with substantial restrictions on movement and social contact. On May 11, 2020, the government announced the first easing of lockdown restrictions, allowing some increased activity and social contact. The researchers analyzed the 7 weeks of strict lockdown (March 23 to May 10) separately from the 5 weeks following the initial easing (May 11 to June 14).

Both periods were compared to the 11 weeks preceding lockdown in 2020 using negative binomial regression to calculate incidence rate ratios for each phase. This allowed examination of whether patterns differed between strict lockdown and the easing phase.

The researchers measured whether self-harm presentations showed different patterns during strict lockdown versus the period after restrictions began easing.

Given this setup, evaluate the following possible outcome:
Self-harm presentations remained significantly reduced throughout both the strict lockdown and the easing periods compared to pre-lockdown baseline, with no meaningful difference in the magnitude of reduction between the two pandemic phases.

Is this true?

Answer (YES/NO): NO